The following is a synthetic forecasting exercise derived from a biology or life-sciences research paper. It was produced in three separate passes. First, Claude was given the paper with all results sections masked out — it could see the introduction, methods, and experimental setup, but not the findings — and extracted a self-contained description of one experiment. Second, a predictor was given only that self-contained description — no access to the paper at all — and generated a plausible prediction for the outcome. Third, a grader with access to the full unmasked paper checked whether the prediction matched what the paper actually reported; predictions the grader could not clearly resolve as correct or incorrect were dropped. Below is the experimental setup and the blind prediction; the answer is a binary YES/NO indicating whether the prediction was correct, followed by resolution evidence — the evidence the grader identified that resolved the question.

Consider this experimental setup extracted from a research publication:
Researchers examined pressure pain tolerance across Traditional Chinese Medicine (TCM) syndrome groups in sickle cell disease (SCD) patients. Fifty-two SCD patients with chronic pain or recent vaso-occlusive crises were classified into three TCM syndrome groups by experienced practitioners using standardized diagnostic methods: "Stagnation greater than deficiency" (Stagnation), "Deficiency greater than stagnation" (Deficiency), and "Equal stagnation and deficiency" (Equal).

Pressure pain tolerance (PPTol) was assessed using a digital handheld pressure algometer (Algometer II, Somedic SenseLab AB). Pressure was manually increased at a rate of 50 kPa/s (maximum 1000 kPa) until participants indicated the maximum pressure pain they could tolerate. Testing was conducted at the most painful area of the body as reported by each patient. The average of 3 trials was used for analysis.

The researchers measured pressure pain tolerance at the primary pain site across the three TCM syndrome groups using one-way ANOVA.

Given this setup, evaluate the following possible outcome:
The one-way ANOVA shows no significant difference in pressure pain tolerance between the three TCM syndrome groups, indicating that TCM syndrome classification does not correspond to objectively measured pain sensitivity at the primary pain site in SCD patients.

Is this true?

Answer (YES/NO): YES